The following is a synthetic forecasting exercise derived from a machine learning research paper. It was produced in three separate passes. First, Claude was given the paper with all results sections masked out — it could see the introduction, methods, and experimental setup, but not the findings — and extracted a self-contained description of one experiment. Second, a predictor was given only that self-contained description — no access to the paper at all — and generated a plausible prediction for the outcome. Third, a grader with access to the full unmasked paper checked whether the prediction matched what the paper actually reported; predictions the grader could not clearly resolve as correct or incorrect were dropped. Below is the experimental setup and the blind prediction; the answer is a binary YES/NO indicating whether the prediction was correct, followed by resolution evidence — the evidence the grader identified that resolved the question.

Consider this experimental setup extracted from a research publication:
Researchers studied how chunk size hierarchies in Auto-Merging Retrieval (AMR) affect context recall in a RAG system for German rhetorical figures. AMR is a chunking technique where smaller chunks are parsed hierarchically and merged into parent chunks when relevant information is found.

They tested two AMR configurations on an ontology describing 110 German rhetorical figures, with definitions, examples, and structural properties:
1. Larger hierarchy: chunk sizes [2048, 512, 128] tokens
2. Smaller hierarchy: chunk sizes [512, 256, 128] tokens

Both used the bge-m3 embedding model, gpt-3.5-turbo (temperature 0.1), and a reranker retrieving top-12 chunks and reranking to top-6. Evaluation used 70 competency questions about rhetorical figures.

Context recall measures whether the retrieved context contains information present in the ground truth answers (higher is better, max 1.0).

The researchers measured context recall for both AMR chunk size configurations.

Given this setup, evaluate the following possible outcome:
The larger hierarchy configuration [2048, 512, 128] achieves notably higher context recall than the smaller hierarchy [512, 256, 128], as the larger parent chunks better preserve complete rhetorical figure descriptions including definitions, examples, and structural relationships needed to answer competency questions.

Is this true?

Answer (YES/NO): YES